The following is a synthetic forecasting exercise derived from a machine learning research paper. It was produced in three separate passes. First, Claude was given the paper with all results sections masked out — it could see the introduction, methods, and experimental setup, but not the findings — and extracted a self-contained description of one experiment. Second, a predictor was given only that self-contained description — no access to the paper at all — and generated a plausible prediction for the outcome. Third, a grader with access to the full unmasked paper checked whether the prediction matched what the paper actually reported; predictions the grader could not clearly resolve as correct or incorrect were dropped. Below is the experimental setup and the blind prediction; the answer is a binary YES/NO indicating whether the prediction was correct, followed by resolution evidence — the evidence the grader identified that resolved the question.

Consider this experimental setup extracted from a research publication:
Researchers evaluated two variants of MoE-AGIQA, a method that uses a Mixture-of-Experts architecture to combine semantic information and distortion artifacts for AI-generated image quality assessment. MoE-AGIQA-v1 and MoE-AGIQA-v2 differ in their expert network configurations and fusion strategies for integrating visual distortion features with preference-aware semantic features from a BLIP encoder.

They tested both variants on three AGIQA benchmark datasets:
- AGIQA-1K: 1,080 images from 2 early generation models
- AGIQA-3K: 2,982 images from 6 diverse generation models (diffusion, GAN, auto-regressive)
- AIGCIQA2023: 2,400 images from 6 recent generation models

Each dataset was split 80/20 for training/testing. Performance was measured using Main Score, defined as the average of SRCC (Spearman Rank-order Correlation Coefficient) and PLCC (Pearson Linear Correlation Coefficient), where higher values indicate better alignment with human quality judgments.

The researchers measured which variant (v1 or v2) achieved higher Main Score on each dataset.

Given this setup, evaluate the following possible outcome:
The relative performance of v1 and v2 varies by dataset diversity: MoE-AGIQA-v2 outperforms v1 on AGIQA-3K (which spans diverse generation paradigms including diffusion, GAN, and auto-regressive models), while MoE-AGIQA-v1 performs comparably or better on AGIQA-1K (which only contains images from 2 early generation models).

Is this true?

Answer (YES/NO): NO